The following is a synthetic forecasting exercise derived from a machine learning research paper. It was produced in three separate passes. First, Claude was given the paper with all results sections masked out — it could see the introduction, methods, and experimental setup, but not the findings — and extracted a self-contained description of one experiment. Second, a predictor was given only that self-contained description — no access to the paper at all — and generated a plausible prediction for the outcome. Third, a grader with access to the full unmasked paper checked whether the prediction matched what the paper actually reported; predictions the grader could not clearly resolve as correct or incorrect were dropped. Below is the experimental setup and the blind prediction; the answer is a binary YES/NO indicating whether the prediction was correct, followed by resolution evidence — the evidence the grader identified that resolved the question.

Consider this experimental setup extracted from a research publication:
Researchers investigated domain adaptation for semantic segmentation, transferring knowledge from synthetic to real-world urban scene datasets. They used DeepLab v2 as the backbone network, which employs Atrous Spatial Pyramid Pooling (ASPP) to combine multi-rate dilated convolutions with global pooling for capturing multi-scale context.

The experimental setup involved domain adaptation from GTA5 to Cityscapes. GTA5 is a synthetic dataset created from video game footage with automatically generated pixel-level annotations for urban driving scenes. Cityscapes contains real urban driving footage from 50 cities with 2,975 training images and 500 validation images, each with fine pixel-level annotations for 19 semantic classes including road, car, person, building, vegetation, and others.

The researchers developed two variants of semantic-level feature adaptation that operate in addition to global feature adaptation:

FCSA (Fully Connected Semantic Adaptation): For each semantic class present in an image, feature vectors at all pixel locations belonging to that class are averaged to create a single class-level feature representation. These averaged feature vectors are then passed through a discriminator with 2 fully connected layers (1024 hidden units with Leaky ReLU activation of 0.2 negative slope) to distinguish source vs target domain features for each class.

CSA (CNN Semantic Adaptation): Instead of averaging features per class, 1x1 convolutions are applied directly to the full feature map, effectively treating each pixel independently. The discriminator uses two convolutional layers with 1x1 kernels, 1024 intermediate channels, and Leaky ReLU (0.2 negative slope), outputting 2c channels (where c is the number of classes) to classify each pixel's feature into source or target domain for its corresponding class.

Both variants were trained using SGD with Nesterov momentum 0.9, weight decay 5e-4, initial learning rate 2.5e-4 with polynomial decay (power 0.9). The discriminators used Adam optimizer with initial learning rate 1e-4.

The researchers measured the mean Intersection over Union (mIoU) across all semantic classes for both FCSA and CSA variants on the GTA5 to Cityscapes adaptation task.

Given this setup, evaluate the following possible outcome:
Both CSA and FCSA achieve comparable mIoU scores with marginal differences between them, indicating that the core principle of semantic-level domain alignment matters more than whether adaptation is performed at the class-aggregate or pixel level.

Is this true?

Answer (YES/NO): YES